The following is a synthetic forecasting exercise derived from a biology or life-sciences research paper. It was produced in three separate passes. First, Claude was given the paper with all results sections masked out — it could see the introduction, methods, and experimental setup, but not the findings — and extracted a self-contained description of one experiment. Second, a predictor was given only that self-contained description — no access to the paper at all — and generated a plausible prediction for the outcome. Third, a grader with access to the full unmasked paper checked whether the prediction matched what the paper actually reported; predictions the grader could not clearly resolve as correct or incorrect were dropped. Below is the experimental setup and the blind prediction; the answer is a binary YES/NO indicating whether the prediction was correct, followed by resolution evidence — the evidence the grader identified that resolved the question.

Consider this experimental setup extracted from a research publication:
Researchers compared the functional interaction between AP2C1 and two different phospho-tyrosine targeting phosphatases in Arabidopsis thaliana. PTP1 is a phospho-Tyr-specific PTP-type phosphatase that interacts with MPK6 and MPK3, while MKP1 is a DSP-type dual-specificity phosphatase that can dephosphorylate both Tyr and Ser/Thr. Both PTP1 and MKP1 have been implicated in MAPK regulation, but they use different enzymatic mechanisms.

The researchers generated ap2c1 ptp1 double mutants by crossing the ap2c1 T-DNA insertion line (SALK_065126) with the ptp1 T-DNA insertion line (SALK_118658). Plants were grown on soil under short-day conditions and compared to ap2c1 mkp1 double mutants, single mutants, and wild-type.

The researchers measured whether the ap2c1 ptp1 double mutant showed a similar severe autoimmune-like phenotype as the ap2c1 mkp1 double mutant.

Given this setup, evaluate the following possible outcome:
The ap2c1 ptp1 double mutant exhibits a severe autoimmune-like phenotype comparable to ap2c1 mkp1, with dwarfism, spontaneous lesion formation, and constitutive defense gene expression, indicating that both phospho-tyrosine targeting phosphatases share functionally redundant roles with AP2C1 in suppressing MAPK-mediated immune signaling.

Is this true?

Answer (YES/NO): NO